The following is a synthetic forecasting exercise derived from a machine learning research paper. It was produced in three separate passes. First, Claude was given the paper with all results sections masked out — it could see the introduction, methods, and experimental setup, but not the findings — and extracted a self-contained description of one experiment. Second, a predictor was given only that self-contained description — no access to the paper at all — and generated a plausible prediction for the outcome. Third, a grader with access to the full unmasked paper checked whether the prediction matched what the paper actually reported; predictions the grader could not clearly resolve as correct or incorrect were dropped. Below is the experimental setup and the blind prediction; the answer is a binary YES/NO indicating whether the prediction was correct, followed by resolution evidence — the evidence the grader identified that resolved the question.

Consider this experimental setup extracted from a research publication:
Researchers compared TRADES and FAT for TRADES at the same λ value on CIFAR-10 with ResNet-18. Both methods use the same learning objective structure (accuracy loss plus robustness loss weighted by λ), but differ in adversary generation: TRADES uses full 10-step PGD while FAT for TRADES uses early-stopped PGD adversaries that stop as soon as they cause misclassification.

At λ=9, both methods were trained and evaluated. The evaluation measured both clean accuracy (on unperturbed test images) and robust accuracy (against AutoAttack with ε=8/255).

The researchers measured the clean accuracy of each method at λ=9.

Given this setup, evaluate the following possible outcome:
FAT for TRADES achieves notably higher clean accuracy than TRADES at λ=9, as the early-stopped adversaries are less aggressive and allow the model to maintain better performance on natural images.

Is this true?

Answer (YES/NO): YES